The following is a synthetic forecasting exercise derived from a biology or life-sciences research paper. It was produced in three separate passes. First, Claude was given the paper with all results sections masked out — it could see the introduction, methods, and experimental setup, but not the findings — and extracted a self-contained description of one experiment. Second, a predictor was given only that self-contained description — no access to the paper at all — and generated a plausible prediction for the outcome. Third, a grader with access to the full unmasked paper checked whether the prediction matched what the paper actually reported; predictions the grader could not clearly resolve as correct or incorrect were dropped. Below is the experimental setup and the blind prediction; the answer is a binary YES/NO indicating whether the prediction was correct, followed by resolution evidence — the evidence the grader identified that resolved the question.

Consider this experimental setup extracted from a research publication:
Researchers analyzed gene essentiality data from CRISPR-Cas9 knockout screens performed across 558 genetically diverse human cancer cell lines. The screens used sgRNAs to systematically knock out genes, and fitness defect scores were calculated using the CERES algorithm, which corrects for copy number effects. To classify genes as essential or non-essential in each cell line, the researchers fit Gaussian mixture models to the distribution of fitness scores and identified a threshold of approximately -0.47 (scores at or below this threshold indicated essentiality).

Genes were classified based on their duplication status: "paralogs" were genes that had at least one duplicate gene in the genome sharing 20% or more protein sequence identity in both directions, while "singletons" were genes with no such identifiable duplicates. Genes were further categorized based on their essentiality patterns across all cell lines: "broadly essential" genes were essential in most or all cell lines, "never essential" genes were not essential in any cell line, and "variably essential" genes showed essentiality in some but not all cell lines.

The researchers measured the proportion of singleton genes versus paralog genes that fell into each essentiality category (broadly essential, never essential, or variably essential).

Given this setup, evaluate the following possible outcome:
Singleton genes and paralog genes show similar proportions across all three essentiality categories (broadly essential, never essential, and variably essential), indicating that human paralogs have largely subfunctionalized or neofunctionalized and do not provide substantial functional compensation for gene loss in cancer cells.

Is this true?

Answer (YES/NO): NO